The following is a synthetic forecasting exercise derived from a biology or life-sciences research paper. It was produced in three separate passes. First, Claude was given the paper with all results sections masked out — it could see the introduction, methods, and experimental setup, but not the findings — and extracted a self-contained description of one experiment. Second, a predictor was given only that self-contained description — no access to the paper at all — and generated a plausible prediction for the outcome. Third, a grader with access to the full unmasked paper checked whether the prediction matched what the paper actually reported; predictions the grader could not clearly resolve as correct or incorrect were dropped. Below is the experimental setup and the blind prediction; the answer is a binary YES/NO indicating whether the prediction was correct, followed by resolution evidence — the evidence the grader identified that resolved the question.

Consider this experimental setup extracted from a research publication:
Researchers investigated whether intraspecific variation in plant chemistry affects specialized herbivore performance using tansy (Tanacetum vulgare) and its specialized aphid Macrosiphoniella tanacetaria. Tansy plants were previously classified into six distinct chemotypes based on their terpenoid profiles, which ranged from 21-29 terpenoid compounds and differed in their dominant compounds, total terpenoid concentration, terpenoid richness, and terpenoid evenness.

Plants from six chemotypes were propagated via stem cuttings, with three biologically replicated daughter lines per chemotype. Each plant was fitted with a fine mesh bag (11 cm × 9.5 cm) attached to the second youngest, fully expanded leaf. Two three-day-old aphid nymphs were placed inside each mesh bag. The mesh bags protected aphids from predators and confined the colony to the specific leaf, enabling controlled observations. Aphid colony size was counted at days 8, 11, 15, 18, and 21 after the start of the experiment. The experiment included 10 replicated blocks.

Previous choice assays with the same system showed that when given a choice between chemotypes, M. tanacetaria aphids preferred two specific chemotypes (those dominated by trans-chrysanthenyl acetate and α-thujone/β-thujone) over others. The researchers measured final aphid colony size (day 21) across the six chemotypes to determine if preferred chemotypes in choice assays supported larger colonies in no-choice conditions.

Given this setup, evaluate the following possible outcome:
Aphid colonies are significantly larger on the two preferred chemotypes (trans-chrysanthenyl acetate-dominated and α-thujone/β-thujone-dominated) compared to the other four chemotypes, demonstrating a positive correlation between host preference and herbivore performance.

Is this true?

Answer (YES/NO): NO